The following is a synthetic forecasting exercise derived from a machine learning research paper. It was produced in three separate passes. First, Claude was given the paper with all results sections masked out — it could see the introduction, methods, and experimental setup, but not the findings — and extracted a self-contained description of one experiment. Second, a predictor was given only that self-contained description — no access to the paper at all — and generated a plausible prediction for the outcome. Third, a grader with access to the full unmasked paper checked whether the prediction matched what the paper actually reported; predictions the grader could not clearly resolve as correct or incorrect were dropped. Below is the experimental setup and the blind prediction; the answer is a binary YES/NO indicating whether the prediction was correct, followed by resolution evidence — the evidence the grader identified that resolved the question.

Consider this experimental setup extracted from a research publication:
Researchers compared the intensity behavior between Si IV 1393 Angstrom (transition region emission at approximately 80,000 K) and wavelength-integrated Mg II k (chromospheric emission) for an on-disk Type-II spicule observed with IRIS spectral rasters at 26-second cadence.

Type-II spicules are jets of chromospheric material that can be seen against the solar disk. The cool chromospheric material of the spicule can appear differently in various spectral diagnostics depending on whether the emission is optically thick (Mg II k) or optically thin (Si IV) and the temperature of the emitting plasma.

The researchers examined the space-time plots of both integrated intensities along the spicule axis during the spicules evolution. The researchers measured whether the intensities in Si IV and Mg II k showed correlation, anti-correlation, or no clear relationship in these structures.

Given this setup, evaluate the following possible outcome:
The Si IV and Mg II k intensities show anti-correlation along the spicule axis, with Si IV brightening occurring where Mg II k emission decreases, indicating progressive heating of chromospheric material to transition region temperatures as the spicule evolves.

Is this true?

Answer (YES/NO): NO